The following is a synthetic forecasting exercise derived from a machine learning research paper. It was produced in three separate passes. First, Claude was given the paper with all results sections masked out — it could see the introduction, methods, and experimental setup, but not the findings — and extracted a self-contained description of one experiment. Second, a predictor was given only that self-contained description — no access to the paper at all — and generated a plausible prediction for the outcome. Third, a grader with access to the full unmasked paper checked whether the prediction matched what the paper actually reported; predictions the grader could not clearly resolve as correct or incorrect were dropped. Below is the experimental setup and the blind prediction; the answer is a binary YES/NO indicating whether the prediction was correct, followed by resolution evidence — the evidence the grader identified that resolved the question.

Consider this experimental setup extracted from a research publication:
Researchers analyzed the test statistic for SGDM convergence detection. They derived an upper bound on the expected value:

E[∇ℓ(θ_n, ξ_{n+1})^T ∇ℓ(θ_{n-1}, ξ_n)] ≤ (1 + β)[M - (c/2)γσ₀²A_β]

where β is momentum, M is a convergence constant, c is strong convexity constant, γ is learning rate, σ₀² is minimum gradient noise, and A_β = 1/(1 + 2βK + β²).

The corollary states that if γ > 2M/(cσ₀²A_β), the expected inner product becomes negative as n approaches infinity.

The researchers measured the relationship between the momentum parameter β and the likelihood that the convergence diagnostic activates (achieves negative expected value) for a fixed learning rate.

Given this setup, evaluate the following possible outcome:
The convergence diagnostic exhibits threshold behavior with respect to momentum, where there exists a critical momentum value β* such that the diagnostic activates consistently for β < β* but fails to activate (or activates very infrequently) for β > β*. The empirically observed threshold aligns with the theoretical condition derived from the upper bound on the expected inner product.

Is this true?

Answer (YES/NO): NO